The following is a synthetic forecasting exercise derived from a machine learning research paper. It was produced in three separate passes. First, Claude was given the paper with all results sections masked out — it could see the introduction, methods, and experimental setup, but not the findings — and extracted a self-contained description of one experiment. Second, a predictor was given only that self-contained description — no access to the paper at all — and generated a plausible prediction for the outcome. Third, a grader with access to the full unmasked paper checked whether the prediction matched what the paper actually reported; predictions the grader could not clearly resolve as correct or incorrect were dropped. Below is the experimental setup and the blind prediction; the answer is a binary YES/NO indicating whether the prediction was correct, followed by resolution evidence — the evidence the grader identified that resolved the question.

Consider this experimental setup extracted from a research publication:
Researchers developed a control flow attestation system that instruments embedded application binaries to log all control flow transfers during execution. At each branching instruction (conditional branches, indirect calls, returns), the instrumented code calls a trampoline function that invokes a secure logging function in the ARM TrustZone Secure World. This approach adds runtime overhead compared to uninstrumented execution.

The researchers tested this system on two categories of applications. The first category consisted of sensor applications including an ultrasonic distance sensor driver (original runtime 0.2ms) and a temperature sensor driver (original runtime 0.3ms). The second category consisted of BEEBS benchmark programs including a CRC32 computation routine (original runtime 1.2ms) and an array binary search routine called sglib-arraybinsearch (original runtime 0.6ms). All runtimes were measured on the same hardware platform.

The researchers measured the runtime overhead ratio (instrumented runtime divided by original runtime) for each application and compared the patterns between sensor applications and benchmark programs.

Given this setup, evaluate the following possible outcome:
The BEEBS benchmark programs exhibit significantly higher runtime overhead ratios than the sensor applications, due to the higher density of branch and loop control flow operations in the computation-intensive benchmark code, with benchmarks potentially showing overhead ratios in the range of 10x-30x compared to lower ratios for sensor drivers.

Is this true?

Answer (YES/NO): NO